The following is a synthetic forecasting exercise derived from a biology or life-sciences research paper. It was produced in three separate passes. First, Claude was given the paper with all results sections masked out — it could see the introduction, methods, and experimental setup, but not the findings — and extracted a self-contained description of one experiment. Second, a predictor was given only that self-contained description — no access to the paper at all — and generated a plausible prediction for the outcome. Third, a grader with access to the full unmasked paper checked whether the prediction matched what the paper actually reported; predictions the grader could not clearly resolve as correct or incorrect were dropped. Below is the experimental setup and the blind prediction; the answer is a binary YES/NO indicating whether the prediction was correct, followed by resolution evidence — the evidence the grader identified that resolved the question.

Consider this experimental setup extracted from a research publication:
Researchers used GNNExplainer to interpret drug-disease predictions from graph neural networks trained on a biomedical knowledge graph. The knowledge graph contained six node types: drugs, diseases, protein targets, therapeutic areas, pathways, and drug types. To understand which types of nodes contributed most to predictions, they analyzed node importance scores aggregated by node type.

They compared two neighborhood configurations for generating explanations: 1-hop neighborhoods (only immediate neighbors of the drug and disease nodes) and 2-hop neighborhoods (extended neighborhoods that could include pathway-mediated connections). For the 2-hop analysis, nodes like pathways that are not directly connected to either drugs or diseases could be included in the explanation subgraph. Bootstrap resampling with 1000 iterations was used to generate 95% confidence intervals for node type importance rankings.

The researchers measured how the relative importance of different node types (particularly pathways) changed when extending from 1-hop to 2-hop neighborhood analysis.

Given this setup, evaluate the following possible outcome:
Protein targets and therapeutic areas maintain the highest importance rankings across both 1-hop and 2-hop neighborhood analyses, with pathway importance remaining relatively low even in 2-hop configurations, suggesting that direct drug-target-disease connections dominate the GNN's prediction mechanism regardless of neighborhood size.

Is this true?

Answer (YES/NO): NO